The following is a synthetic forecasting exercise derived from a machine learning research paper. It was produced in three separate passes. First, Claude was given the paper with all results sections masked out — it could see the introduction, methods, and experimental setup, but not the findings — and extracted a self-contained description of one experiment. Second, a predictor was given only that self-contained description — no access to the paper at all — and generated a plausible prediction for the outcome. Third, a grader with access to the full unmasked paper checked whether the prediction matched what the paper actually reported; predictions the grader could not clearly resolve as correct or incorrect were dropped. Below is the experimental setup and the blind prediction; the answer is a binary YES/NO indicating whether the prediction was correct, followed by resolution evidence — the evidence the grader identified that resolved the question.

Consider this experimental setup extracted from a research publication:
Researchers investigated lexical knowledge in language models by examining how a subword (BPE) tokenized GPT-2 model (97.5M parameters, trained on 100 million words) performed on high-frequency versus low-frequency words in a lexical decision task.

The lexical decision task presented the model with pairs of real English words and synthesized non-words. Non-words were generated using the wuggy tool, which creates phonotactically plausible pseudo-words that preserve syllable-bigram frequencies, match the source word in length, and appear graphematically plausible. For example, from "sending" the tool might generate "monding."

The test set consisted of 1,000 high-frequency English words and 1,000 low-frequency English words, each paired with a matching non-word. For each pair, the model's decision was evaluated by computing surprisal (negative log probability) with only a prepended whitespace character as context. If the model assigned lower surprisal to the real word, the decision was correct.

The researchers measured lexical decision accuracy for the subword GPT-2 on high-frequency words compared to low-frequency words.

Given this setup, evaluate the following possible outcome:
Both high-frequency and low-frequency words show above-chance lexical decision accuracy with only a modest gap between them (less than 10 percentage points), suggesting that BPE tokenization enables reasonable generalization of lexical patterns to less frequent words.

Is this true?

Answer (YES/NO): NO